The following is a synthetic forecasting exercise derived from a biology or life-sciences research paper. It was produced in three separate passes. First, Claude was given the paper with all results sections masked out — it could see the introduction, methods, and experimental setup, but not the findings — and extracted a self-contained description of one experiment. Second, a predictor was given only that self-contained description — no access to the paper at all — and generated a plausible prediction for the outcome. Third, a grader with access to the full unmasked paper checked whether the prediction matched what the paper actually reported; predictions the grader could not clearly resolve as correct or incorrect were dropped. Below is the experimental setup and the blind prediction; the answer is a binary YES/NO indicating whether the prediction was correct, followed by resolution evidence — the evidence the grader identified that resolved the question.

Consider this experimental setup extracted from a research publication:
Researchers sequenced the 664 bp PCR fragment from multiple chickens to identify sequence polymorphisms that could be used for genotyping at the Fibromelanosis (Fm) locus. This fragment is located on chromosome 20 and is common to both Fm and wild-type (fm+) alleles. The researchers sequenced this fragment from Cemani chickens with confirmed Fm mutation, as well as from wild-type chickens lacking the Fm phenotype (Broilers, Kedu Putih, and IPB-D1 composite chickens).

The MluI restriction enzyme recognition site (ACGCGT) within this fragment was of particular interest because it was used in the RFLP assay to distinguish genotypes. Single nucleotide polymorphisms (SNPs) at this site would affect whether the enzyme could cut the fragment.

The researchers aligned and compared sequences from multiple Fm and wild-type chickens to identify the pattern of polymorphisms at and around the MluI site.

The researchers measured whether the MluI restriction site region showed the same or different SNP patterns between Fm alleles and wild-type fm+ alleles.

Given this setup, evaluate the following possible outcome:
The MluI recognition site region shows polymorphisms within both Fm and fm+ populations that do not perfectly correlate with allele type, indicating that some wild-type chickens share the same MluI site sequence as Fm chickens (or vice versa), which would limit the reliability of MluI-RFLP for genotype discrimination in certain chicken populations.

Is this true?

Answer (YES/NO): NO